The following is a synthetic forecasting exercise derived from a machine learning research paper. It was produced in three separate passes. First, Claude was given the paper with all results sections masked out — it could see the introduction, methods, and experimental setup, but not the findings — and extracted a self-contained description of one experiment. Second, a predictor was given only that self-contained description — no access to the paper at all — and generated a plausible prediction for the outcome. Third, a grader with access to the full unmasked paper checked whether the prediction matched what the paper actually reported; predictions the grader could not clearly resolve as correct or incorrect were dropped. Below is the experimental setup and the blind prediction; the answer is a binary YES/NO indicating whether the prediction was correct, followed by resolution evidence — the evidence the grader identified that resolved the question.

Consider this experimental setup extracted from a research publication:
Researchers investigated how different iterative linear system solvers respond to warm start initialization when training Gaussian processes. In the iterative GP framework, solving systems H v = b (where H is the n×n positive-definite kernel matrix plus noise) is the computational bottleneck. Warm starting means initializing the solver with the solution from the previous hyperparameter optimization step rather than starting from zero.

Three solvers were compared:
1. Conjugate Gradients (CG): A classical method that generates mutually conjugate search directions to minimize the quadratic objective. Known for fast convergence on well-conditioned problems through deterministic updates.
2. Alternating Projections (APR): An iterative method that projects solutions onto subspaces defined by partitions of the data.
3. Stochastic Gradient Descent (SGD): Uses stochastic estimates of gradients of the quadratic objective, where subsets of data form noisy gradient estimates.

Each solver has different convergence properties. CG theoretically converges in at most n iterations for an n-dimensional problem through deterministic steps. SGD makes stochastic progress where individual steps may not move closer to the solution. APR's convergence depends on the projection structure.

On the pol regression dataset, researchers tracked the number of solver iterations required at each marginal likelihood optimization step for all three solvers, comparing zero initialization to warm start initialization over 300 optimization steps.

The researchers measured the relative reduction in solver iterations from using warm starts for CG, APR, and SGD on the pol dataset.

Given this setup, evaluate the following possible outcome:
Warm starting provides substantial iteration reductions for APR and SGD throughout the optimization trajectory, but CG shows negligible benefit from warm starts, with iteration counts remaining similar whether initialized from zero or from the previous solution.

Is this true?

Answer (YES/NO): NO